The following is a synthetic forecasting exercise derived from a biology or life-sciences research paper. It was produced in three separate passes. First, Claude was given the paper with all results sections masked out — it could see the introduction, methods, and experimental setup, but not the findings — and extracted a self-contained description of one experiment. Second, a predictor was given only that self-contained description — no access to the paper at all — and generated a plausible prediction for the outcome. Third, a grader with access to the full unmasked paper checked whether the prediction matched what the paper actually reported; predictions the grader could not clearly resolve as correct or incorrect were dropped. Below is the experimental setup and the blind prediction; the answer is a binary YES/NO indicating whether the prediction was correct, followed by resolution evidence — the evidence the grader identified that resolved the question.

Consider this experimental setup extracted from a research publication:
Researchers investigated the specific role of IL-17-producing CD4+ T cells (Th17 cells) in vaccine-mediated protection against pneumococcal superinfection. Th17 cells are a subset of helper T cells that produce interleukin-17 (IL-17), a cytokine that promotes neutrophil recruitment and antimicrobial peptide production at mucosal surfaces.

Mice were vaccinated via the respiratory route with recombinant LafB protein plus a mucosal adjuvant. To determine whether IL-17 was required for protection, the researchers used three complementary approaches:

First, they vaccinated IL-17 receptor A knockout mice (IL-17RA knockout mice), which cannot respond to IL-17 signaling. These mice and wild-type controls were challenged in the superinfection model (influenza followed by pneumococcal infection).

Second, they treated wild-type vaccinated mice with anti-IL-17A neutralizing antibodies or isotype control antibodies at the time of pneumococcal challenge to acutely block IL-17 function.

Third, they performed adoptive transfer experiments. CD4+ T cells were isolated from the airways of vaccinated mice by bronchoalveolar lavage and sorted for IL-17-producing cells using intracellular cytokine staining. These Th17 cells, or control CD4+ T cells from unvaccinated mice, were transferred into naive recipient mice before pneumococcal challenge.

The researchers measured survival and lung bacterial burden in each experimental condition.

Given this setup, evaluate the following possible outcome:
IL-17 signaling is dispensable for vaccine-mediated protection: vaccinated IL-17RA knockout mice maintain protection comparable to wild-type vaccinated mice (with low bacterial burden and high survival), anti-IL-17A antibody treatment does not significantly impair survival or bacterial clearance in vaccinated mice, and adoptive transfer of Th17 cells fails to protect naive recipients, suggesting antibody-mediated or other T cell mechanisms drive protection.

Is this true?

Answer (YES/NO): NO